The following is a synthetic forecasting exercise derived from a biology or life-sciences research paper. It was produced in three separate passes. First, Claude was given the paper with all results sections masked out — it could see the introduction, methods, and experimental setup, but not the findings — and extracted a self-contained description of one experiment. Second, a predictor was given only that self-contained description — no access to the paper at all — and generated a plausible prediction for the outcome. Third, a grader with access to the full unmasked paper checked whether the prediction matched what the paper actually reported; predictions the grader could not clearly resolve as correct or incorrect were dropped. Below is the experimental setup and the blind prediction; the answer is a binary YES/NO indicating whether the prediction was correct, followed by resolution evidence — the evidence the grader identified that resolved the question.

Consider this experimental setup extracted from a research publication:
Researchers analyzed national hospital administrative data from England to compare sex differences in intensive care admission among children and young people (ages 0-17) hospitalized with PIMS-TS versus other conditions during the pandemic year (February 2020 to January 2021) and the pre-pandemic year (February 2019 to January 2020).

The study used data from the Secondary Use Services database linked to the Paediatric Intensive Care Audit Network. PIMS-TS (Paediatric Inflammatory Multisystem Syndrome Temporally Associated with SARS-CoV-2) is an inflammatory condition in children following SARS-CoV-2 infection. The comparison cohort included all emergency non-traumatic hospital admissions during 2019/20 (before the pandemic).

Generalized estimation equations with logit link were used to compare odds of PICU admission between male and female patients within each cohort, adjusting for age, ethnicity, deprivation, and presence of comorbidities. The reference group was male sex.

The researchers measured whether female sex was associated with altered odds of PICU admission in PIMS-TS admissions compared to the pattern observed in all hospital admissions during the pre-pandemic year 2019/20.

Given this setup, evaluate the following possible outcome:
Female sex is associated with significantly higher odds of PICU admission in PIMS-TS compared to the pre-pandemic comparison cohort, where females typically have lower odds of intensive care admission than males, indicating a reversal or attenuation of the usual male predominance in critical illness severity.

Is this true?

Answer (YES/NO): YES